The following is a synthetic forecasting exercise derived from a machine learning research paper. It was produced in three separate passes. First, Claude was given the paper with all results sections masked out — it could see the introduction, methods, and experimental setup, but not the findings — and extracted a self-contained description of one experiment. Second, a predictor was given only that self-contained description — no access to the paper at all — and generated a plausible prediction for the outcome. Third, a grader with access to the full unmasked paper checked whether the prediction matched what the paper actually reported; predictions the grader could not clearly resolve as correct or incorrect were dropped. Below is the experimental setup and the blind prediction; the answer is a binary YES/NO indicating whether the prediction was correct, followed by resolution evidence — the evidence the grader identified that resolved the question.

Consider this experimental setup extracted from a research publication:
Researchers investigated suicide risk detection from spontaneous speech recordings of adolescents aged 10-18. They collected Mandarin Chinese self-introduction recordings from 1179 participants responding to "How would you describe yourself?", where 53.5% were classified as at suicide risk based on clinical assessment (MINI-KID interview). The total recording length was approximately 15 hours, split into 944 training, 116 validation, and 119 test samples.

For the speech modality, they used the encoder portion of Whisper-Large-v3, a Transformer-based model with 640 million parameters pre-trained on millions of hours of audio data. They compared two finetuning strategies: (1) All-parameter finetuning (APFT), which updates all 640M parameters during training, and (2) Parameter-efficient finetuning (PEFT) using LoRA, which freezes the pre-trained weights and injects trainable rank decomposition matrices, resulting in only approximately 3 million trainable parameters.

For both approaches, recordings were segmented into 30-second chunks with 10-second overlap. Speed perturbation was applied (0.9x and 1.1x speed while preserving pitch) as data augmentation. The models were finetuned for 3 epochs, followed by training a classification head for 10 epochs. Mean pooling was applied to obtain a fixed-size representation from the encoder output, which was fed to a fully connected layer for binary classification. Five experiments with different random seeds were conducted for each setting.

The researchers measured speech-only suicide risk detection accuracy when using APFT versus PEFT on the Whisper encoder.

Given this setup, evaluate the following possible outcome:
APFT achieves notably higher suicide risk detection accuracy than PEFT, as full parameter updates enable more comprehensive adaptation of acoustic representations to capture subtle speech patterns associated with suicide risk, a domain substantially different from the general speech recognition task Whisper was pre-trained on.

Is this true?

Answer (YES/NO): YES